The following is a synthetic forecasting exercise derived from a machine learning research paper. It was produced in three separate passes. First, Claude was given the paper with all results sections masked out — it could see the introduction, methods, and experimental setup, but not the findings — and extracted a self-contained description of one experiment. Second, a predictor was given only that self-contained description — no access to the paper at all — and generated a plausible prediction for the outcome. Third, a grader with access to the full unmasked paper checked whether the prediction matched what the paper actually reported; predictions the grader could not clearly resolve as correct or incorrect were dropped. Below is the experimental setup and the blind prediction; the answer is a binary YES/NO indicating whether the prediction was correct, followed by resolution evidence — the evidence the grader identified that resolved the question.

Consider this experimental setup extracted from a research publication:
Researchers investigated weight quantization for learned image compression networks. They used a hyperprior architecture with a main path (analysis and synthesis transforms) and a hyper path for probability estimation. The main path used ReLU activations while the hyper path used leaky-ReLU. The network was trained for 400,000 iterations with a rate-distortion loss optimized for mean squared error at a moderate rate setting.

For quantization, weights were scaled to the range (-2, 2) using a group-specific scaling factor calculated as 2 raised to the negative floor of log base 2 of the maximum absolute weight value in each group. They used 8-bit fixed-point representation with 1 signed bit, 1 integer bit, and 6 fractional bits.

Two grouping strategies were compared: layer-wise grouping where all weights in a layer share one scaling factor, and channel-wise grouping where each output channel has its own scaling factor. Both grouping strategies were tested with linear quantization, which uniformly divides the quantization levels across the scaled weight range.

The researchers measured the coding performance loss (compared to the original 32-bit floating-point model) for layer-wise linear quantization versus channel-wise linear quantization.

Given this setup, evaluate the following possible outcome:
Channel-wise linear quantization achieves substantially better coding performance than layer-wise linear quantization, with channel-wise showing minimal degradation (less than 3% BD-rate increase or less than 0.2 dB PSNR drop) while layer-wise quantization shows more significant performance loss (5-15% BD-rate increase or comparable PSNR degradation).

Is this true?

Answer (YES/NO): NO